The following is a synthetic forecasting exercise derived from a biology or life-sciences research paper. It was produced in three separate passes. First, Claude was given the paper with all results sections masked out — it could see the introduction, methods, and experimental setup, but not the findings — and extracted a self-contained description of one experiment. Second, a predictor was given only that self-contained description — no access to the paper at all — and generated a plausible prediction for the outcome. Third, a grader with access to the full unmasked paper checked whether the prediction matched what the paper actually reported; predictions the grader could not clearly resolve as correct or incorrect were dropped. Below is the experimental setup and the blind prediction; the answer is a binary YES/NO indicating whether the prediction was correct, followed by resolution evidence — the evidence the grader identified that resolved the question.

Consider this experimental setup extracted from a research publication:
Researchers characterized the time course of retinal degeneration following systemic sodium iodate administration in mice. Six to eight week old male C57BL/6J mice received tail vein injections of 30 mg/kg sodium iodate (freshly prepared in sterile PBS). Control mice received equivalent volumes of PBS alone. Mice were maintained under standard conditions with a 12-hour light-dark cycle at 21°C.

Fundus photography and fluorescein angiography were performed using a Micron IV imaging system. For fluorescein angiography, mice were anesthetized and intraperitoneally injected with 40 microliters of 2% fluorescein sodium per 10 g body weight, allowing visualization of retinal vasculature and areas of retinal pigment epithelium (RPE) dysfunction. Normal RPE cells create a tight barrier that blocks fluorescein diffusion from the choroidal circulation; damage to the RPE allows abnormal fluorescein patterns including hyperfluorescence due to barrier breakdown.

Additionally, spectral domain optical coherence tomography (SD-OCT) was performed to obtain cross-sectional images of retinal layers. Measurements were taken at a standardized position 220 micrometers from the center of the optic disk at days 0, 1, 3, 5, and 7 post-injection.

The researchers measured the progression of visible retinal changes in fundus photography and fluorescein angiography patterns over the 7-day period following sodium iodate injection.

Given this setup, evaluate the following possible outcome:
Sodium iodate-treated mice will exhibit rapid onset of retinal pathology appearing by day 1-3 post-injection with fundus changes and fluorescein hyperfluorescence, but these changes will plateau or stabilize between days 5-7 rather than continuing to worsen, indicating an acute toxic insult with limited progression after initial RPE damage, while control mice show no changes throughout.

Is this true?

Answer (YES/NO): NO